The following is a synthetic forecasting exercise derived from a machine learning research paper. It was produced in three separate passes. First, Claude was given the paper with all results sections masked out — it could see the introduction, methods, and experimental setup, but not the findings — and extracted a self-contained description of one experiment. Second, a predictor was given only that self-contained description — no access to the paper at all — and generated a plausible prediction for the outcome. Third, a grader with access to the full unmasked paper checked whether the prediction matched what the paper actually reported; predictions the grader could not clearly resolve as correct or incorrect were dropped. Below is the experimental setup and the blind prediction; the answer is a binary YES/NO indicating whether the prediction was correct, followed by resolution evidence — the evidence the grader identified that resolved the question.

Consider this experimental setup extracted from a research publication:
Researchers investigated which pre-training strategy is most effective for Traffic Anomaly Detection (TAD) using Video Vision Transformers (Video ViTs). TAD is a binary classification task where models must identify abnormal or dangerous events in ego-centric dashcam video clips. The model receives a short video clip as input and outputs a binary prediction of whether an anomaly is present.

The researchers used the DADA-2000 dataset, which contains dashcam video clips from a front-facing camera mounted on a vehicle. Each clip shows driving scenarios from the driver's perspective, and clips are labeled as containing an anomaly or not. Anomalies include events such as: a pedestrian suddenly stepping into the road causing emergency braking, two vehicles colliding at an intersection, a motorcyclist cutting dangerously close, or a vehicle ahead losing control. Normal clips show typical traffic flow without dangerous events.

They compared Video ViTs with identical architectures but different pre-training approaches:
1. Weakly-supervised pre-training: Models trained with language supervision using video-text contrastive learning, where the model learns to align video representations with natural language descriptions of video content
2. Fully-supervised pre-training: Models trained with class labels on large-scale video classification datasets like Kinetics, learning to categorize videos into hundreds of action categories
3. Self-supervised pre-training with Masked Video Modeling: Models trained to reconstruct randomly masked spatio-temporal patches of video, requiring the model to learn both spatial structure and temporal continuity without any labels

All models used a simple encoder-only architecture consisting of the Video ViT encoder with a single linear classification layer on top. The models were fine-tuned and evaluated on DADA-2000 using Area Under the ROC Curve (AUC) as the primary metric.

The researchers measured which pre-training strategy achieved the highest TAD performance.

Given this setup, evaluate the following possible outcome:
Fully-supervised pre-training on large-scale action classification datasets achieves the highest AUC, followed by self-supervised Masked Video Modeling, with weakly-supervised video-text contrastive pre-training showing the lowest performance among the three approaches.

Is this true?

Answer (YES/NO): NO